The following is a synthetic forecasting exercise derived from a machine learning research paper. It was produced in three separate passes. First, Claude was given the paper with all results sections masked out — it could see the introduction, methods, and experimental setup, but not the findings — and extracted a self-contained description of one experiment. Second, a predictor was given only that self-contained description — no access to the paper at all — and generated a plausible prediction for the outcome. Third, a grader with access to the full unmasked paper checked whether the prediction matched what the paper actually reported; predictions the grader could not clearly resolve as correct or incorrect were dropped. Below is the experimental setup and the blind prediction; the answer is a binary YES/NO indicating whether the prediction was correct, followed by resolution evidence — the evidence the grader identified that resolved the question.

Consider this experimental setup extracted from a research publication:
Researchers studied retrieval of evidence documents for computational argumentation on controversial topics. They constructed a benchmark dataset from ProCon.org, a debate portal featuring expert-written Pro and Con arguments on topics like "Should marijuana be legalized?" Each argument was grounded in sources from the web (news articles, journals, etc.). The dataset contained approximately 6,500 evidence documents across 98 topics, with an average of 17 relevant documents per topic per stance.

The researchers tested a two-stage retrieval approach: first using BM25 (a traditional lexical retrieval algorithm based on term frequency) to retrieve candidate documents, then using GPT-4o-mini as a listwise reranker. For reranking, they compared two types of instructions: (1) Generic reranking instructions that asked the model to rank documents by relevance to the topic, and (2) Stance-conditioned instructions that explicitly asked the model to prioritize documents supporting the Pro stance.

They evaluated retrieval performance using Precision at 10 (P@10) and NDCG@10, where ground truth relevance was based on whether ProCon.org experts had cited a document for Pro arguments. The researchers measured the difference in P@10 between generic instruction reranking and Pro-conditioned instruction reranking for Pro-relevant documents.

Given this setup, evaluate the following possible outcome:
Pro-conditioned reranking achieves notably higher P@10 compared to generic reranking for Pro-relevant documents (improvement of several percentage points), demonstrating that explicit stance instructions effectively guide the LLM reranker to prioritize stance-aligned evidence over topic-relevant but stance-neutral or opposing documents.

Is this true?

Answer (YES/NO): YES